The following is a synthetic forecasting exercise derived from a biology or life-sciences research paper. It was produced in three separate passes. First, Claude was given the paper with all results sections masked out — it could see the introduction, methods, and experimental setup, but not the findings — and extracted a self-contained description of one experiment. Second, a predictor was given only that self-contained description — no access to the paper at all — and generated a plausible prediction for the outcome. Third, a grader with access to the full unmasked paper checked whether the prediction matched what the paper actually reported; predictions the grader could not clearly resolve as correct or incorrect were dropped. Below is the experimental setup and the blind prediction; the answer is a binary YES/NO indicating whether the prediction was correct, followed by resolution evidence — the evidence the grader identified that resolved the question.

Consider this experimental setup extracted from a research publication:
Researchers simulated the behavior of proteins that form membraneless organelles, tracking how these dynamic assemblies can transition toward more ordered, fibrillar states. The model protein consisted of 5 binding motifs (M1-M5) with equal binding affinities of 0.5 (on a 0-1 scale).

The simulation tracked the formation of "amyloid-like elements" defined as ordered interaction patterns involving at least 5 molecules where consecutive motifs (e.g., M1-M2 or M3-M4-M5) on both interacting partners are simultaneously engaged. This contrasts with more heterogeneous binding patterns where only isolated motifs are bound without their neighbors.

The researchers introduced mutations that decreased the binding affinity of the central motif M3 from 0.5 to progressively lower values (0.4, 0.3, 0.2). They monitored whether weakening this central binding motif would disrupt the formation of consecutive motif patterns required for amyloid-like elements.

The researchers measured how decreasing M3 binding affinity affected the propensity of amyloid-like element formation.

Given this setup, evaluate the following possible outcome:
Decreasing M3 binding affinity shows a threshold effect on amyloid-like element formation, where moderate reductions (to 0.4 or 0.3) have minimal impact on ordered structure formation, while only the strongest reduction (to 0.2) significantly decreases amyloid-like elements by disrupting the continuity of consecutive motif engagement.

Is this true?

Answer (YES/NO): NO